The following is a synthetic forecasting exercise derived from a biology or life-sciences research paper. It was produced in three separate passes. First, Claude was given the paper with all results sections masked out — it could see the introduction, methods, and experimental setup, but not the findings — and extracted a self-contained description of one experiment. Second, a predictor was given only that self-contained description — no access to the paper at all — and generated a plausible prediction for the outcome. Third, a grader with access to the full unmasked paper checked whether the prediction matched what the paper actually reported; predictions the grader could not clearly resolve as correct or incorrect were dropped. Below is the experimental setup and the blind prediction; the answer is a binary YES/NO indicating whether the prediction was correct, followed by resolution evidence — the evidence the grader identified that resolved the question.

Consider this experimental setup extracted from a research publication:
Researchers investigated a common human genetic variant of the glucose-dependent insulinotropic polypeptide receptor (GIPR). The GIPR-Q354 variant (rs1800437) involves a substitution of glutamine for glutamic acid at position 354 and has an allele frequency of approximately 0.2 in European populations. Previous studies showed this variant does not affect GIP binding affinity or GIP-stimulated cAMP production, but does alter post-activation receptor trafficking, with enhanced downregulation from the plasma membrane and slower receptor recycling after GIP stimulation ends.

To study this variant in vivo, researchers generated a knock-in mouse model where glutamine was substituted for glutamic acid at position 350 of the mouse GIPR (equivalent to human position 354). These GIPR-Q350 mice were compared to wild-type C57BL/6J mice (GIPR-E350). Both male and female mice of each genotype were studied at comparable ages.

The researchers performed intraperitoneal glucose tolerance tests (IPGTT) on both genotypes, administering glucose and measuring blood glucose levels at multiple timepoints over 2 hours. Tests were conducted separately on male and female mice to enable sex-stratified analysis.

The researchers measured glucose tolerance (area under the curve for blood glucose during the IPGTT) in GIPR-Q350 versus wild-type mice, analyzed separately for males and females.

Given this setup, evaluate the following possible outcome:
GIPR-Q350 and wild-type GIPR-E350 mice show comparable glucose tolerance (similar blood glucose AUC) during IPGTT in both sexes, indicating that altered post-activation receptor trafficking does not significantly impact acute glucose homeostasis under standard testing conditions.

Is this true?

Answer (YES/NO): NO